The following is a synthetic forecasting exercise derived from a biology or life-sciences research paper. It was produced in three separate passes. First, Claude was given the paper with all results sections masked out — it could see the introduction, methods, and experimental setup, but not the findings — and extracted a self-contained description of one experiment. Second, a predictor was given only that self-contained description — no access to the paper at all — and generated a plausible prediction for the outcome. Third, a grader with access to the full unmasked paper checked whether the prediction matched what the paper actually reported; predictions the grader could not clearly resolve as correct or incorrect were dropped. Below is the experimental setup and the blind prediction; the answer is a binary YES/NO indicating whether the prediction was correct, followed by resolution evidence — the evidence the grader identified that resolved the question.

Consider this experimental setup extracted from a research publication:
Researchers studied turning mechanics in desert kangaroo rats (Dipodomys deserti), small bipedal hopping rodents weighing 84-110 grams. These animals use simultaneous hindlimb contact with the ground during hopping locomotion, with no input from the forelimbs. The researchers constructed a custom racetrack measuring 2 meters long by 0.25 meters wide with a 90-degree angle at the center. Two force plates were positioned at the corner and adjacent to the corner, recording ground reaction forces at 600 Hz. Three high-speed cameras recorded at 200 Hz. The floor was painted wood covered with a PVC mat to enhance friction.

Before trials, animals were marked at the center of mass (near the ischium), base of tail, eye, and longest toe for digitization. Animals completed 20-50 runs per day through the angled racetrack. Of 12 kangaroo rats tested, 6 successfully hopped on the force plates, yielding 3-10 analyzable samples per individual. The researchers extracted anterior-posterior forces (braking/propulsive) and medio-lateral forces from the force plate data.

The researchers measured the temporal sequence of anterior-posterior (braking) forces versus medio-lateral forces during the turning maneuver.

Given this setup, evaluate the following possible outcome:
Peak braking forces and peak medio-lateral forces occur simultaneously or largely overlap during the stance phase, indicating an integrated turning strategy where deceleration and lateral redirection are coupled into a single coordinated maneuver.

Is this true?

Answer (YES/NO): NO